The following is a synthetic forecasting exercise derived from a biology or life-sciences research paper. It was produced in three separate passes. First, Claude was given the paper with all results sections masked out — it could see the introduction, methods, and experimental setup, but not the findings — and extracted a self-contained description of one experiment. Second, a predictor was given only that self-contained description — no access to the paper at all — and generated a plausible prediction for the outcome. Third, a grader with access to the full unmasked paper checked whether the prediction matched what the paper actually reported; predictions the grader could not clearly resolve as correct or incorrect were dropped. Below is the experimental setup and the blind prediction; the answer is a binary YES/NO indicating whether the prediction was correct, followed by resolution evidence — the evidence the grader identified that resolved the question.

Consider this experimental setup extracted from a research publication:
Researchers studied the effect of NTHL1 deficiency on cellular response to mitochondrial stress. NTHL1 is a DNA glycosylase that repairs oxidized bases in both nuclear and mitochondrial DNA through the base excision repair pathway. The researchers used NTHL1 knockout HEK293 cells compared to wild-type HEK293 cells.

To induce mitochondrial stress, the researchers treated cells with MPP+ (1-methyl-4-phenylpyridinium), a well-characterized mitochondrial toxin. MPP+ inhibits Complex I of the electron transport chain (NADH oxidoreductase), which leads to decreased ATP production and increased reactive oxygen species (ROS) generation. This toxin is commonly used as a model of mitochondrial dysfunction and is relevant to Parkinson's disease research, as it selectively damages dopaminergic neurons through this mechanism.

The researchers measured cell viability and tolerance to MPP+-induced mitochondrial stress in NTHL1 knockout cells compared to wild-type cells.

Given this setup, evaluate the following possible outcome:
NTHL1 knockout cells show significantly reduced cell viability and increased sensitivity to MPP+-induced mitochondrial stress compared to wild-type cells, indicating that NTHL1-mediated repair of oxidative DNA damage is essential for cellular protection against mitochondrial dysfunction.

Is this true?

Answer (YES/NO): NO